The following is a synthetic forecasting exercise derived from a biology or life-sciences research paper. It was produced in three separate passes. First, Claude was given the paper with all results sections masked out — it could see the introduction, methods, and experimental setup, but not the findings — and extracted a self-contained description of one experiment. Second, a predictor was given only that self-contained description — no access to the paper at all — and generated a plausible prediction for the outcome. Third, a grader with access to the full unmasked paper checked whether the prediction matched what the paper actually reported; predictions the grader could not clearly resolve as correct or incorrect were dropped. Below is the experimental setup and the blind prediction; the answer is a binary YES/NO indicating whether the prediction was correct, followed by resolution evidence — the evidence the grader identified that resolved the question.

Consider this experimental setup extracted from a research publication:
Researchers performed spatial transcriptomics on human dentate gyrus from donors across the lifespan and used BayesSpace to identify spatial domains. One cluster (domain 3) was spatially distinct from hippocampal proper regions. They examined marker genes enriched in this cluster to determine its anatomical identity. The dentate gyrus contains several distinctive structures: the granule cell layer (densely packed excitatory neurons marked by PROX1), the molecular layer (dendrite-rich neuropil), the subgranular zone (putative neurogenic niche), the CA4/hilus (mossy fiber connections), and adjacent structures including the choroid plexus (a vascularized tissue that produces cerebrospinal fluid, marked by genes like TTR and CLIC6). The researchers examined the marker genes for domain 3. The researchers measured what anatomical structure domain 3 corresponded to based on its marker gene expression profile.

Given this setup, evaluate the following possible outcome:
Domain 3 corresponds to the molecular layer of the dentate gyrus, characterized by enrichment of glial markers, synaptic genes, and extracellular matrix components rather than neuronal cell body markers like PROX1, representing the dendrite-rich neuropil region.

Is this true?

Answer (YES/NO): NO